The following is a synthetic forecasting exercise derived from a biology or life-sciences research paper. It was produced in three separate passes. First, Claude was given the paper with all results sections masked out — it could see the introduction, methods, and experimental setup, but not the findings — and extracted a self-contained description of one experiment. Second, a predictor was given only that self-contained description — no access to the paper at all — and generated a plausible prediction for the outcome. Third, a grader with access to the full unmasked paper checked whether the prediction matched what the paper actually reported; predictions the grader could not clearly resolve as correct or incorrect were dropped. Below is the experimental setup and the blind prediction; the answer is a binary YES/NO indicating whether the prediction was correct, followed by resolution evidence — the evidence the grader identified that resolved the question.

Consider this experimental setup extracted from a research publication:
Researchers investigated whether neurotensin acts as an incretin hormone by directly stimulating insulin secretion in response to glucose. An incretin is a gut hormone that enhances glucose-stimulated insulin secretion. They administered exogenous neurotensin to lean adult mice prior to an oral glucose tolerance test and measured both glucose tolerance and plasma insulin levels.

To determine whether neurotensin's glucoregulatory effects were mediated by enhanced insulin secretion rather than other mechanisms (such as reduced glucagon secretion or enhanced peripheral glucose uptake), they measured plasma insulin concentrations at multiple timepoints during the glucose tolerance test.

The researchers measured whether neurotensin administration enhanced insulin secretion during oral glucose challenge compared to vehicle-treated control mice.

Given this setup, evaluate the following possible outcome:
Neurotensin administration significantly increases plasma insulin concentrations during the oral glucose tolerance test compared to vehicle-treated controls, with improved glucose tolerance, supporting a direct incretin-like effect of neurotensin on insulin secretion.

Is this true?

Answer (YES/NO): YES